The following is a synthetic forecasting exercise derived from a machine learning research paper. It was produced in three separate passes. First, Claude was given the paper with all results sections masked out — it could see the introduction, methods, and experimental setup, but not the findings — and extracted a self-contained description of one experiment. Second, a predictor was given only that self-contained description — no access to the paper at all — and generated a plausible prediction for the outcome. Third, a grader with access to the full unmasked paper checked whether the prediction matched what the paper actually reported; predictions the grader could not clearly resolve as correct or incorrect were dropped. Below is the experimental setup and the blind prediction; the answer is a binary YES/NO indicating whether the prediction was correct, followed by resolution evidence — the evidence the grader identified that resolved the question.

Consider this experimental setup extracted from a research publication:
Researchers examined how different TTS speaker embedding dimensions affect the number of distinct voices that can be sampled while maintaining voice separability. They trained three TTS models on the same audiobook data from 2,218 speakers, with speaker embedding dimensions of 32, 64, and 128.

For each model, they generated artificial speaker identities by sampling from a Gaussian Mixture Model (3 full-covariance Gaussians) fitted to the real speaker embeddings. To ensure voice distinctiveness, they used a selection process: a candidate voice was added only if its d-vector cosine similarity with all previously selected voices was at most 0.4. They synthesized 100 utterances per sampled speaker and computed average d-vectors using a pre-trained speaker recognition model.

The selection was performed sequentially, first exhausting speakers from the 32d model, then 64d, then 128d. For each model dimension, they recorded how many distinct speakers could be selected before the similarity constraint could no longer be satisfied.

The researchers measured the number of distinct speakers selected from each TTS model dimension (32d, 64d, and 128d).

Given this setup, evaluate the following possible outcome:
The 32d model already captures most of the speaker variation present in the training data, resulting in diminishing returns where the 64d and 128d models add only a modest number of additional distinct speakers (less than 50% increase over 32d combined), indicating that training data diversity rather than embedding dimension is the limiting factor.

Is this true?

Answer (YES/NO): NO